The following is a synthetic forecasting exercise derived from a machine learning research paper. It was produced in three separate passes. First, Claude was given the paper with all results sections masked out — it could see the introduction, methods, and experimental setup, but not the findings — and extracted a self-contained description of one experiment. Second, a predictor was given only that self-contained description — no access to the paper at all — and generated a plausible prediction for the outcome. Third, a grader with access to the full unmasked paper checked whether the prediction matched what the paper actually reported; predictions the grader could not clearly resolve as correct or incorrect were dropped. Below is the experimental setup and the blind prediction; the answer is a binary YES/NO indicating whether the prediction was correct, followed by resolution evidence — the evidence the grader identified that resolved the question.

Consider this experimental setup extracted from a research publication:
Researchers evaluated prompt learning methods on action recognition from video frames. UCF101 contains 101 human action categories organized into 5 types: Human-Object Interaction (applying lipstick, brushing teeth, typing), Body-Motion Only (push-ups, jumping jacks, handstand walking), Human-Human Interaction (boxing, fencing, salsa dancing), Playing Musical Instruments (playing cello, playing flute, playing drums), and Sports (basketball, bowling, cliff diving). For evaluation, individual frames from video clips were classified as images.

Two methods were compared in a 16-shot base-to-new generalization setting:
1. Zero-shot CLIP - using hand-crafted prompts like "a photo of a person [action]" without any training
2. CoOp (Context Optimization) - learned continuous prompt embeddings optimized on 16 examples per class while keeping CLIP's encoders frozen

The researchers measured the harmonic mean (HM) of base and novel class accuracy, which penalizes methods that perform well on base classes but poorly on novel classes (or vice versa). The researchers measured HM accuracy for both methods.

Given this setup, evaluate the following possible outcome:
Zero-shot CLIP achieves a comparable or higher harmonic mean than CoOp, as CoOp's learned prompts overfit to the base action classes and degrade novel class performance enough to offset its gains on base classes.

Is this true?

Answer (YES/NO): YES